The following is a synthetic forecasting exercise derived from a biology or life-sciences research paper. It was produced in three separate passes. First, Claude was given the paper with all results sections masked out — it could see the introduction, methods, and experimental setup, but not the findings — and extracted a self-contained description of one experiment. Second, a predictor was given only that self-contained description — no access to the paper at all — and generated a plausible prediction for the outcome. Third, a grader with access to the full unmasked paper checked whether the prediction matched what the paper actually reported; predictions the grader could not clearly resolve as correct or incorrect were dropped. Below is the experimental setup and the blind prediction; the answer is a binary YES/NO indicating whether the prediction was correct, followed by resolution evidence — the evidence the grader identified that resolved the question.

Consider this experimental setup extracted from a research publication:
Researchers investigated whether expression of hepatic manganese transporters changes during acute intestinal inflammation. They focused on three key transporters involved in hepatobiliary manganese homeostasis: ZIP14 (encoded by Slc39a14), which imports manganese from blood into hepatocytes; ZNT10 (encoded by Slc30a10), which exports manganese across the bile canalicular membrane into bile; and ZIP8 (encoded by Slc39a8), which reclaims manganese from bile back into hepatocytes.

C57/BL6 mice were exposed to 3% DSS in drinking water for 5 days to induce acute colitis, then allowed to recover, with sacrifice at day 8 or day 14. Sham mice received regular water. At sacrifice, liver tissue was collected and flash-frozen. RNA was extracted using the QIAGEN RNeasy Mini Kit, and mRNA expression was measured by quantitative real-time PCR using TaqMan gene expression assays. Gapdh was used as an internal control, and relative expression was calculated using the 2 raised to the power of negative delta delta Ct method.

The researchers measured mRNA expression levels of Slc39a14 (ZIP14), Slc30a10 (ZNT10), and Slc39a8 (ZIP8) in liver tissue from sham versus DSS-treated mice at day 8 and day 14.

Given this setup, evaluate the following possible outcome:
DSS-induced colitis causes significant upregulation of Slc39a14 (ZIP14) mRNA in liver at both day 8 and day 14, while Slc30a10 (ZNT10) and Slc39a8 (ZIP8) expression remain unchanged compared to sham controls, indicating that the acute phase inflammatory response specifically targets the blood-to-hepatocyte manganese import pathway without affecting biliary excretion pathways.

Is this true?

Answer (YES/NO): NO